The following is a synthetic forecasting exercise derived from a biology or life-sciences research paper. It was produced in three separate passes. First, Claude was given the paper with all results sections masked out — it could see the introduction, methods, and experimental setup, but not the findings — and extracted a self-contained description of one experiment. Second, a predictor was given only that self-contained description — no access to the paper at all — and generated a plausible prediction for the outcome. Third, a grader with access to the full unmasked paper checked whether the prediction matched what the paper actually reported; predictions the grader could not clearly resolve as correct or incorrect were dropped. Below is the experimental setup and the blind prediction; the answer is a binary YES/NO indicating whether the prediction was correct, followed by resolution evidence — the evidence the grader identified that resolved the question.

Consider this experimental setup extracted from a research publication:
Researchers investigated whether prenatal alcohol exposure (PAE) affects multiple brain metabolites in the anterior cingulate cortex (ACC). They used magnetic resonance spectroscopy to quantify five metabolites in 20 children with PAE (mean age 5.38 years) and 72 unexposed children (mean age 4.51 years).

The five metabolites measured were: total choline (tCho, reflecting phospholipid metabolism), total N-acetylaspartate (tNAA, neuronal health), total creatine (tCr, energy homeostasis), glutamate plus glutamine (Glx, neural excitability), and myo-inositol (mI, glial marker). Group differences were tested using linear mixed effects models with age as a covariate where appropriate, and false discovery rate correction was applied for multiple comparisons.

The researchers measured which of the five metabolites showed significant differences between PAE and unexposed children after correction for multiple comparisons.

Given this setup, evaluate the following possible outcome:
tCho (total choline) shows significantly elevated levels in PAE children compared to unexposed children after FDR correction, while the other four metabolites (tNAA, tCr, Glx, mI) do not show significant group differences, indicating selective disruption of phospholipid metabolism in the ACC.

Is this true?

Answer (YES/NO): NO